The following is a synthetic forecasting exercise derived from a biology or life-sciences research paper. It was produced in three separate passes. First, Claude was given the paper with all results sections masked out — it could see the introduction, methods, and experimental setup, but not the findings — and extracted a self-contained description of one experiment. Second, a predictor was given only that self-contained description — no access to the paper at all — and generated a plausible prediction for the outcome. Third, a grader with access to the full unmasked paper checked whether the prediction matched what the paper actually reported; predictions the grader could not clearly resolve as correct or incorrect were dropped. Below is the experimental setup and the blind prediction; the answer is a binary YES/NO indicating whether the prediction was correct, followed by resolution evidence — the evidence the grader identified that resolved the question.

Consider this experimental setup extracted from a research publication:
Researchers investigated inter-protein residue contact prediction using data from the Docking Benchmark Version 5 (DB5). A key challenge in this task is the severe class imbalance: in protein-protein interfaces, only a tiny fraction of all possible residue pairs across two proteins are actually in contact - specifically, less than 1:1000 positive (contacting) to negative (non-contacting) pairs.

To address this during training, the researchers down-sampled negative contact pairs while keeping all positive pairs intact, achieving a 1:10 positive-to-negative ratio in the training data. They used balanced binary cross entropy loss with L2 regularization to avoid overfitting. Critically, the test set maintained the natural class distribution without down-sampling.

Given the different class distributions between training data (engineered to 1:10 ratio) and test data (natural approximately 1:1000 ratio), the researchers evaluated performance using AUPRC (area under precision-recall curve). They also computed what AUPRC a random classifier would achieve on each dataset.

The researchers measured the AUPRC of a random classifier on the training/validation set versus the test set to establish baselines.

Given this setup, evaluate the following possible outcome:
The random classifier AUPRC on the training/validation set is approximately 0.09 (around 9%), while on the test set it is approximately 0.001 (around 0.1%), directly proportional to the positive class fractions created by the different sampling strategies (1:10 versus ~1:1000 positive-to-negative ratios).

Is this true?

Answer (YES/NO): YES